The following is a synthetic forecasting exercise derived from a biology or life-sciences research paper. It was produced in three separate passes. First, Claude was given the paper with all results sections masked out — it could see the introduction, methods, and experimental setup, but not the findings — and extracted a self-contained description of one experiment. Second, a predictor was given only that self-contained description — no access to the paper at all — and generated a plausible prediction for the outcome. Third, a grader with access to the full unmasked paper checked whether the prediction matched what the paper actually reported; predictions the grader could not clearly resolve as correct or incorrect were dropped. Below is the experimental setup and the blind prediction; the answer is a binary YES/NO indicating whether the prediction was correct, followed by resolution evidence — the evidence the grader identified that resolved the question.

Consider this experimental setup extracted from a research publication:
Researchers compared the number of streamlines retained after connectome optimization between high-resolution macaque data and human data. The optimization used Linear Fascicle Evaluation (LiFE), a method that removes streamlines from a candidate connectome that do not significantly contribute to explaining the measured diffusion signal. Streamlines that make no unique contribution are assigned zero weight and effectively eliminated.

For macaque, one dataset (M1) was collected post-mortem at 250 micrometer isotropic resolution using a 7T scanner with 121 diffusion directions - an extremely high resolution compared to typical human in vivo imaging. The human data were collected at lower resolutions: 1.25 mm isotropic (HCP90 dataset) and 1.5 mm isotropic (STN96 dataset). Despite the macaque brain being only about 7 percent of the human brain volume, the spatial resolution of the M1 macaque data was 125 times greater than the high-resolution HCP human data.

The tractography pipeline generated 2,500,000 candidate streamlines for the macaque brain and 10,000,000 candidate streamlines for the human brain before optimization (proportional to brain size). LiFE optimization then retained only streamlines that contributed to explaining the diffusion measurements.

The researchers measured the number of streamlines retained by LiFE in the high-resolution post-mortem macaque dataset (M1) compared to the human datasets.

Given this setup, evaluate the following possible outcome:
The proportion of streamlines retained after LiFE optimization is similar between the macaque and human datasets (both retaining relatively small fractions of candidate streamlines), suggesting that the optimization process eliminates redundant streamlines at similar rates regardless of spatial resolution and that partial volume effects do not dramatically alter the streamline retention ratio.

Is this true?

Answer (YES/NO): NO